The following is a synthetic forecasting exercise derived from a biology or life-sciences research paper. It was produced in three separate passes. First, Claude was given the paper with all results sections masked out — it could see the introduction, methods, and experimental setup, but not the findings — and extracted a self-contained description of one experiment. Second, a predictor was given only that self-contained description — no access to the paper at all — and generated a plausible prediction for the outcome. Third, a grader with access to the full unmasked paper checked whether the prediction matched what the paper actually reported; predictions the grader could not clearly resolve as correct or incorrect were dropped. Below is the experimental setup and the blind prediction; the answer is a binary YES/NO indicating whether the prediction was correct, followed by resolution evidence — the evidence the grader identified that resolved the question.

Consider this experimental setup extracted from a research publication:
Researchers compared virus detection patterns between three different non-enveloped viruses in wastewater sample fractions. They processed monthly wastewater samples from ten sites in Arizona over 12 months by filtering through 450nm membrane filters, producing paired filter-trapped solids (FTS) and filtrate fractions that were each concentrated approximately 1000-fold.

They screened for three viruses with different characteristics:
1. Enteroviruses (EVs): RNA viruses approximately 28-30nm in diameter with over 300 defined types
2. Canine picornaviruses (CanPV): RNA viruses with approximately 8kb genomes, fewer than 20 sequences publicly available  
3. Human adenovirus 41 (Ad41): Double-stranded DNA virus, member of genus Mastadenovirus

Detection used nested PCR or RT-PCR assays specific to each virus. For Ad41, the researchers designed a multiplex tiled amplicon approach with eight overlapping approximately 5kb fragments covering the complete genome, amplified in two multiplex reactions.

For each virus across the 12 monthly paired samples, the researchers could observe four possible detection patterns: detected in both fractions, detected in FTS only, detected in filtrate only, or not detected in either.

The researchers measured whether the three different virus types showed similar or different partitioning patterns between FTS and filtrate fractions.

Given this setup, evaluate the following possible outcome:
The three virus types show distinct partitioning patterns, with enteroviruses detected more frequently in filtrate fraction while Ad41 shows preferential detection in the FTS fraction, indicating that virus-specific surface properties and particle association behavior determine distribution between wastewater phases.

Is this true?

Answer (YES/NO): NO